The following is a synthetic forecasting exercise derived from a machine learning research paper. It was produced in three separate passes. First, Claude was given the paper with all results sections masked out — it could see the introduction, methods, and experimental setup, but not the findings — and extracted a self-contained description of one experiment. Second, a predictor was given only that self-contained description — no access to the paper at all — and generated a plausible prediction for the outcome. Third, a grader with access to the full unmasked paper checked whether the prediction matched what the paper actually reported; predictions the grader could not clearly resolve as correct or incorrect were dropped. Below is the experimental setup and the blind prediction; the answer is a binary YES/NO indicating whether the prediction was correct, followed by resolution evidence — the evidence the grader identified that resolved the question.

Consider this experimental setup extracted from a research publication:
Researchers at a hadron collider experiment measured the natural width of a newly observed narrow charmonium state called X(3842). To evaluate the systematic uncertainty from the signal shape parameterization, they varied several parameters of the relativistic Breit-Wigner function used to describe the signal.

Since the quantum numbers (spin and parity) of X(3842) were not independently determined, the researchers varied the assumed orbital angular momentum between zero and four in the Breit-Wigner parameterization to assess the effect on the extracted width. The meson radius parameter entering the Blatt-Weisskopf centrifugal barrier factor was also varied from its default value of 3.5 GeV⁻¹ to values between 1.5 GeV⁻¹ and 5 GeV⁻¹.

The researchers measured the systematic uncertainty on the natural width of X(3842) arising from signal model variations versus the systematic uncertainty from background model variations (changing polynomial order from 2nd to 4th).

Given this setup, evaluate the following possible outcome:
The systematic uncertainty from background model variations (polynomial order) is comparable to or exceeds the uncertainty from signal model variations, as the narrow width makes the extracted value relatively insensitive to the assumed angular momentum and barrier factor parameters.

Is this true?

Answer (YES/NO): YES